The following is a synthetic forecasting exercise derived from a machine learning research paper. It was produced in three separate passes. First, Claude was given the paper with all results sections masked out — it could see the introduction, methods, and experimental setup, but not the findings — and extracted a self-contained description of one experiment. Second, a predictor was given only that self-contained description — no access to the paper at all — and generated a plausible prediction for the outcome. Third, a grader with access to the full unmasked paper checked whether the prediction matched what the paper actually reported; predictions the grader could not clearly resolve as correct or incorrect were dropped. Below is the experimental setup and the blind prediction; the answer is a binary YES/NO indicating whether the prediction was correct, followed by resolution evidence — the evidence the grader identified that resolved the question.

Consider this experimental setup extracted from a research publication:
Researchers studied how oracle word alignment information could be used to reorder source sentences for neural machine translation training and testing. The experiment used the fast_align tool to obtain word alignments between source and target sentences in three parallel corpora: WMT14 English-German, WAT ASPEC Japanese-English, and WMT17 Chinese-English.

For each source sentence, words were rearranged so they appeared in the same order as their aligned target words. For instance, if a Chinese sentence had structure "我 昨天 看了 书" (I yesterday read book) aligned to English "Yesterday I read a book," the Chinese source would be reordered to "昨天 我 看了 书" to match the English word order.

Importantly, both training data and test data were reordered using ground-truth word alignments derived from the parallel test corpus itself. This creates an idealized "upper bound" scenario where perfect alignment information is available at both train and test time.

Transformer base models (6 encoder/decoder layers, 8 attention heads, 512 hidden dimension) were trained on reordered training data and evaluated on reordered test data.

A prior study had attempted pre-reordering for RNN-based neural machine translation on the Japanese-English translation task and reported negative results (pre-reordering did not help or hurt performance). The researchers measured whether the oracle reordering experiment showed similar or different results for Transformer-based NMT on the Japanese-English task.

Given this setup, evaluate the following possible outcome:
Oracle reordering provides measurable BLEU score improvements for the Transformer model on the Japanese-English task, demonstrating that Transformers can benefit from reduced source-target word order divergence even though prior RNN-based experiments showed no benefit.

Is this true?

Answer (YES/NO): YES